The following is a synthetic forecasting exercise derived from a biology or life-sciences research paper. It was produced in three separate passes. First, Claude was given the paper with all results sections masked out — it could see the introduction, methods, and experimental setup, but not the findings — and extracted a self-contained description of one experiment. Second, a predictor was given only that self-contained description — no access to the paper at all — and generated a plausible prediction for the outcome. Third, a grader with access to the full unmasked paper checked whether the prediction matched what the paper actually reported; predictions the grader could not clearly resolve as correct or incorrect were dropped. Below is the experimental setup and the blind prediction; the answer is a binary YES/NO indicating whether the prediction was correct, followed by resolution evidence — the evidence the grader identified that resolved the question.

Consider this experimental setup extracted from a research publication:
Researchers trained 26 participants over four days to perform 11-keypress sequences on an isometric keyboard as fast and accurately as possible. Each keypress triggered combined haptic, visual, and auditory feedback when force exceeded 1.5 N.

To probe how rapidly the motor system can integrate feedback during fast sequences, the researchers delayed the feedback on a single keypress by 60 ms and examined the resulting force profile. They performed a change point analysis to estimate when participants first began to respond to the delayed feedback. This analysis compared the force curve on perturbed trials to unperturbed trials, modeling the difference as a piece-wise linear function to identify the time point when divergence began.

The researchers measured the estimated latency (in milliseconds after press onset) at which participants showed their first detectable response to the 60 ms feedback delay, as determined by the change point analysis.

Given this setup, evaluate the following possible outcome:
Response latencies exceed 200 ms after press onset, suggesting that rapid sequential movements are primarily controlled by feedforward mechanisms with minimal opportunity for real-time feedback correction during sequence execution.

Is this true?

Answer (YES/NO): NO